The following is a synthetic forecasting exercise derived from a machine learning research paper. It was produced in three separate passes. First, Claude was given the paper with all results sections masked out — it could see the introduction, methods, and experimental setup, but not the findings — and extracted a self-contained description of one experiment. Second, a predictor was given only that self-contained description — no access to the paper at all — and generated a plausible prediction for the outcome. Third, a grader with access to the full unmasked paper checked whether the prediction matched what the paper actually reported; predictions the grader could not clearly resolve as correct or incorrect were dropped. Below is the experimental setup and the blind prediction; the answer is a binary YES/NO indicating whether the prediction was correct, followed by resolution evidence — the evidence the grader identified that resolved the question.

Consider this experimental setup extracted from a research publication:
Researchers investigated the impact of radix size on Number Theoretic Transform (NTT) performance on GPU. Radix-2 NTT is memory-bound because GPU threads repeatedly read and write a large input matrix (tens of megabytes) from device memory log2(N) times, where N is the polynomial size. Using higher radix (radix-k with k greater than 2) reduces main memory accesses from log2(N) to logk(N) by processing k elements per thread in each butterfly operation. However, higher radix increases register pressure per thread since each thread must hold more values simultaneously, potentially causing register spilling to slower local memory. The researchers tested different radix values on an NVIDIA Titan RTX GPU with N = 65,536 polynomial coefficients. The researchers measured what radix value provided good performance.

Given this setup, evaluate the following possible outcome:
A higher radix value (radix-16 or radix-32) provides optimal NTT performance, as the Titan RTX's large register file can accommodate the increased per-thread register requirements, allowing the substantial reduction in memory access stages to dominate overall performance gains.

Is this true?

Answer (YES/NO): YES